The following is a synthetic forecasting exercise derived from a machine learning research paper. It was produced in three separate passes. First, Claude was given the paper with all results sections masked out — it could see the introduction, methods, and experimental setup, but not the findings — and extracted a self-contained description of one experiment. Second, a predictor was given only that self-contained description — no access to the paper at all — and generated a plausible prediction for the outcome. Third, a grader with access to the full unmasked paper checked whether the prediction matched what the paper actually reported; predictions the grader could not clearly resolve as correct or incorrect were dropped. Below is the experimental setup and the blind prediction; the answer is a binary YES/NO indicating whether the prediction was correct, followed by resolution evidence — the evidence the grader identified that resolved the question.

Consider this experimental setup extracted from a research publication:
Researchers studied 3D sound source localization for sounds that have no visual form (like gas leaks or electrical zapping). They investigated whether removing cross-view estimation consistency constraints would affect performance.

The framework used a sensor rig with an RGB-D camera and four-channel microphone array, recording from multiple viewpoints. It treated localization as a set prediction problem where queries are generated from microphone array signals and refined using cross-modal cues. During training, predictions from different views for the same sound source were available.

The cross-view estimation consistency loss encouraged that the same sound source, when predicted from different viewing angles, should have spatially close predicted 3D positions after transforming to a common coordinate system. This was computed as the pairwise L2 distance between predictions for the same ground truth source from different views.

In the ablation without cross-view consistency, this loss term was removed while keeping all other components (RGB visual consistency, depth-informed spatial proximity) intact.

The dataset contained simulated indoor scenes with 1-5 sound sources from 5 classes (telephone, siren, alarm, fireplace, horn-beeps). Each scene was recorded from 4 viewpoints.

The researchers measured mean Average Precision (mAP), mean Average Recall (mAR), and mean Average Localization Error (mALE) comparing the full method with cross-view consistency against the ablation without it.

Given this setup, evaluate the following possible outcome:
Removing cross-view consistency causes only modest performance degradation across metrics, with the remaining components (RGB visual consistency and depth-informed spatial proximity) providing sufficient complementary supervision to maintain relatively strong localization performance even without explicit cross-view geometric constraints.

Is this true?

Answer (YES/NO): NO